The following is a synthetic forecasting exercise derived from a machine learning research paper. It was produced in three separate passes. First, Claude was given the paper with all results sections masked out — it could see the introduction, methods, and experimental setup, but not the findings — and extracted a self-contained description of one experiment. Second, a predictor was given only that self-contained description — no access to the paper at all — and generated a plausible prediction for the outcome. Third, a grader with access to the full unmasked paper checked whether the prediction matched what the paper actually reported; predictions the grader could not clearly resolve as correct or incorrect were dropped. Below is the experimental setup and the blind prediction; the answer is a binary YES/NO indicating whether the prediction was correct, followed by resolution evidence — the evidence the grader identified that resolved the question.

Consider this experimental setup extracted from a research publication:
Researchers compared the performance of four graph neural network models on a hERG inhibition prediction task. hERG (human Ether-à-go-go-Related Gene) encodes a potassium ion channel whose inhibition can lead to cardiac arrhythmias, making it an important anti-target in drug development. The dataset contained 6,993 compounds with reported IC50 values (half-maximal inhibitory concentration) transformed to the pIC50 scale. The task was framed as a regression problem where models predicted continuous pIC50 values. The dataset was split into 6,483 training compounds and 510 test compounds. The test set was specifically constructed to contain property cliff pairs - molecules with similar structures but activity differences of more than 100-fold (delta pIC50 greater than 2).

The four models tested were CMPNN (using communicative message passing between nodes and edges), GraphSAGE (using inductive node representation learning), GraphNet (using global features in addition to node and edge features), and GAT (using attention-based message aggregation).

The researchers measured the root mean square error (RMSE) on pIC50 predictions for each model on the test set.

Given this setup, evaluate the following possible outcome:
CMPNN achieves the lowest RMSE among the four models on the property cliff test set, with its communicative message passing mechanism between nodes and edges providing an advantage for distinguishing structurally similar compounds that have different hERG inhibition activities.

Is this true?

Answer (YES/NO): NO